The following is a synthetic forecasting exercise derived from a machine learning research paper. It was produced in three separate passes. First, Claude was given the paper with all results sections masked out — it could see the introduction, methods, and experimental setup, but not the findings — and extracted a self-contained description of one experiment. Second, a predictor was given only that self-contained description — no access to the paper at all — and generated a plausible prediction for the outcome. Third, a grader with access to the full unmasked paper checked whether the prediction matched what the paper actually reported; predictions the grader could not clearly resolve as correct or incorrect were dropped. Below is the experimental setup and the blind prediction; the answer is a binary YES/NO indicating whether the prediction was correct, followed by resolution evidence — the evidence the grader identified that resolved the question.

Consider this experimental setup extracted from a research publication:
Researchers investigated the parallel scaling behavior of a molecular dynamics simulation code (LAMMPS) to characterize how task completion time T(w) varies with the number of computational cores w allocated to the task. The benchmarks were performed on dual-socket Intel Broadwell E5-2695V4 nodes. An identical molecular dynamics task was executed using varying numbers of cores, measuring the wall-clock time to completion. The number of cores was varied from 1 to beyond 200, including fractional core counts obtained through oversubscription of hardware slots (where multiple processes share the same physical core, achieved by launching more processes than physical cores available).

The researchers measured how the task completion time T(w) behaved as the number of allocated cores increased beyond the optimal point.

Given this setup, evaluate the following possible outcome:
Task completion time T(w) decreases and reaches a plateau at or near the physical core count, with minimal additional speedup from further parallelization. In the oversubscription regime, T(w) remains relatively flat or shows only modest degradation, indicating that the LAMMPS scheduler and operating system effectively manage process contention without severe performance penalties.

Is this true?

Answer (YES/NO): NO